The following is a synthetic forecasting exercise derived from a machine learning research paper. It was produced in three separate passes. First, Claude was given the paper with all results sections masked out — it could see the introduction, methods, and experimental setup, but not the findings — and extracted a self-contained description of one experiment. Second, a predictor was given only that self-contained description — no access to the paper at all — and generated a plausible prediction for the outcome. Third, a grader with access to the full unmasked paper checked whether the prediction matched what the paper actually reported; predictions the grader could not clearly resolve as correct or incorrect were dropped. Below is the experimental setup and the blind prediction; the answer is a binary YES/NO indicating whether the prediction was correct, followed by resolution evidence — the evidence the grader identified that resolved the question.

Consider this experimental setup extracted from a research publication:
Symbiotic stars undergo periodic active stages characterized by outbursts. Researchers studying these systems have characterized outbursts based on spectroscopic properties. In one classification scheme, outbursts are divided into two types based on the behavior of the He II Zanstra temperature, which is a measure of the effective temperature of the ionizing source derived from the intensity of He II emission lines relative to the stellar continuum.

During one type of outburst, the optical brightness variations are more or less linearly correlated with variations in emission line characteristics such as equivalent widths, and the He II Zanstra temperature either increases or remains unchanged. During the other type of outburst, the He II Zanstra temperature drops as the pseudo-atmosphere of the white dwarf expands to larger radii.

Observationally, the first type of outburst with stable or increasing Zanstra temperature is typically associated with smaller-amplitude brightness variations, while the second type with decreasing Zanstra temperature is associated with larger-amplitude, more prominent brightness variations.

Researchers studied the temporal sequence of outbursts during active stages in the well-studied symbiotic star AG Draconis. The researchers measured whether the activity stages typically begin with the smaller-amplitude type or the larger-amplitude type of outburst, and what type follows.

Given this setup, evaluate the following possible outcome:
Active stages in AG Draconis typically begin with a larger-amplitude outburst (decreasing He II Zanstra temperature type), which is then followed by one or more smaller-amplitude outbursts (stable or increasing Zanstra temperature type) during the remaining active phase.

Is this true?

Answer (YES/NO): YES